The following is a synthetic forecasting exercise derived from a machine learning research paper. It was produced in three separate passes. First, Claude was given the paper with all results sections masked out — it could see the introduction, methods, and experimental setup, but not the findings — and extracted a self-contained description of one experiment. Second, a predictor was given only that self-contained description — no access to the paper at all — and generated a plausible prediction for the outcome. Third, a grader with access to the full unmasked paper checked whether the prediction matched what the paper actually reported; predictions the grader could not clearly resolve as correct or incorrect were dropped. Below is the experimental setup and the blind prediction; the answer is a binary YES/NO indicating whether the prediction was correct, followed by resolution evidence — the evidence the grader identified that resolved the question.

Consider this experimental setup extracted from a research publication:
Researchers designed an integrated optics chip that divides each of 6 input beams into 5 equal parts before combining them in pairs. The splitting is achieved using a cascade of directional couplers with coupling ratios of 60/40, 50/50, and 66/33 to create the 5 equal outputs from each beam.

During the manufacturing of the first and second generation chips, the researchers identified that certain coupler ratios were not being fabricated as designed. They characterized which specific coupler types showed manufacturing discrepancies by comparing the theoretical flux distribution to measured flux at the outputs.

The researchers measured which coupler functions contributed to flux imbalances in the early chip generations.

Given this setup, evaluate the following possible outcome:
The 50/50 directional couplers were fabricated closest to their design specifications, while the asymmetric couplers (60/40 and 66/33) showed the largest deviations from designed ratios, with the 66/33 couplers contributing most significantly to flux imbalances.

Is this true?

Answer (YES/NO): NO